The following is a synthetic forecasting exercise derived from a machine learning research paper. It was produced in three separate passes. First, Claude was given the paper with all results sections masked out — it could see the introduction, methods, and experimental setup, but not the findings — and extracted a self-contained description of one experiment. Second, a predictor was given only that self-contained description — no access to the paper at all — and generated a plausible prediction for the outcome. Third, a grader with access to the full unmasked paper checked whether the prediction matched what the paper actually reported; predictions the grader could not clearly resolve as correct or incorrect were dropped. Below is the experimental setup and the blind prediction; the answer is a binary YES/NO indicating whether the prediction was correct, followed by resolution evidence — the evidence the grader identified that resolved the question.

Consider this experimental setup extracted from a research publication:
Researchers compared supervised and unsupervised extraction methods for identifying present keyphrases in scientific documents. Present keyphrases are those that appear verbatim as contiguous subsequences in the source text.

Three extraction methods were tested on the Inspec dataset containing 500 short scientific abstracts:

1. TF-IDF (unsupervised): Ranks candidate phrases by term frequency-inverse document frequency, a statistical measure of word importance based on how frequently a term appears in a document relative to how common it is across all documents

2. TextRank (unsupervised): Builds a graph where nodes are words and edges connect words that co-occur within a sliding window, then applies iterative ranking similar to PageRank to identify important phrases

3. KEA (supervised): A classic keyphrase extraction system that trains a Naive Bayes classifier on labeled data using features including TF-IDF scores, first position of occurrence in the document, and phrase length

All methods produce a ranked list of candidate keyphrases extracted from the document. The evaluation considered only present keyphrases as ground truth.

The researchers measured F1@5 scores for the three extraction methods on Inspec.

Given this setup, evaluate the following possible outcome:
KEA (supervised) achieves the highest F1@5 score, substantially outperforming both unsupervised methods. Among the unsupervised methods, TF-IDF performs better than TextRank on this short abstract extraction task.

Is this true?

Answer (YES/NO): NO